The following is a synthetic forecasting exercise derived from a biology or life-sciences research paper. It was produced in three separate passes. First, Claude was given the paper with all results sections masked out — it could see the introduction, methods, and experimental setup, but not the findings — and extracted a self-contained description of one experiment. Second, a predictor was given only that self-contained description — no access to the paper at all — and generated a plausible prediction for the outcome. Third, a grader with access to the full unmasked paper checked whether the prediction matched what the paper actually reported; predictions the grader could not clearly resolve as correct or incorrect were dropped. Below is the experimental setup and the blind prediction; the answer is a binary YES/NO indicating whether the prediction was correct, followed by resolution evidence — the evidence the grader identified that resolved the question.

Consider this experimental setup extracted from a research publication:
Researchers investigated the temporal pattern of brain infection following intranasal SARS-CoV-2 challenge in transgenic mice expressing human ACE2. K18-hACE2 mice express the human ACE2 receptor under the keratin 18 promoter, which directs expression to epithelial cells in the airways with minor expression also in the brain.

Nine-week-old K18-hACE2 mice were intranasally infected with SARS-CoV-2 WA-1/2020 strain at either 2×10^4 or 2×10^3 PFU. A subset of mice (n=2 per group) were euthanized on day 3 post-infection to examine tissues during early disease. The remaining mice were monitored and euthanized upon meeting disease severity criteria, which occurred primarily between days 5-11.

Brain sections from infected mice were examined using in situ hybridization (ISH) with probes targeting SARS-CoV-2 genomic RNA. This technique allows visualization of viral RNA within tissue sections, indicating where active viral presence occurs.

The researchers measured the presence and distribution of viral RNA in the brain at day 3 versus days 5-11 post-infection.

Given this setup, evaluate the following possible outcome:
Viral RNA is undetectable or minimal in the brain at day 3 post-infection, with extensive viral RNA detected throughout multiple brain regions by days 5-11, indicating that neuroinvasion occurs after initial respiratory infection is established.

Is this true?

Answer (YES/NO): YES